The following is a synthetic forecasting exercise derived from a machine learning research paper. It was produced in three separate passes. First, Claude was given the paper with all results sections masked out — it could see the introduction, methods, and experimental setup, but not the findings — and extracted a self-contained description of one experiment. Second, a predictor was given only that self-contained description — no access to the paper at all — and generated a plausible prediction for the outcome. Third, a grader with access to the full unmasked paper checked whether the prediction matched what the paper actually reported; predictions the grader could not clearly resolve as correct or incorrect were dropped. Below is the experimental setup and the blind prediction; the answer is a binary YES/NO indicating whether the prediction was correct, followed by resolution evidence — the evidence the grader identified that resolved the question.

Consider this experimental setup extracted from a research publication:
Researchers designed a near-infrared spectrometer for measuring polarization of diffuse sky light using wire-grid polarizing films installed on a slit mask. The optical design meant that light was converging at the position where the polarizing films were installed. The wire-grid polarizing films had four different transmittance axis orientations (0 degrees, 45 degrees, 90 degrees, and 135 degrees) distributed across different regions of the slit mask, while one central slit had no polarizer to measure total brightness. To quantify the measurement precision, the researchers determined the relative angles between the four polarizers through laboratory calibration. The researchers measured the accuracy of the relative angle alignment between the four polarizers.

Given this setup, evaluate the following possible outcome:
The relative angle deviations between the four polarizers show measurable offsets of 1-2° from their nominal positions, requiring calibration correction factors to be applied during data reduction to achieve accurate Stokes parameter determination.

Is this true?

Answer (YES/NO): NO